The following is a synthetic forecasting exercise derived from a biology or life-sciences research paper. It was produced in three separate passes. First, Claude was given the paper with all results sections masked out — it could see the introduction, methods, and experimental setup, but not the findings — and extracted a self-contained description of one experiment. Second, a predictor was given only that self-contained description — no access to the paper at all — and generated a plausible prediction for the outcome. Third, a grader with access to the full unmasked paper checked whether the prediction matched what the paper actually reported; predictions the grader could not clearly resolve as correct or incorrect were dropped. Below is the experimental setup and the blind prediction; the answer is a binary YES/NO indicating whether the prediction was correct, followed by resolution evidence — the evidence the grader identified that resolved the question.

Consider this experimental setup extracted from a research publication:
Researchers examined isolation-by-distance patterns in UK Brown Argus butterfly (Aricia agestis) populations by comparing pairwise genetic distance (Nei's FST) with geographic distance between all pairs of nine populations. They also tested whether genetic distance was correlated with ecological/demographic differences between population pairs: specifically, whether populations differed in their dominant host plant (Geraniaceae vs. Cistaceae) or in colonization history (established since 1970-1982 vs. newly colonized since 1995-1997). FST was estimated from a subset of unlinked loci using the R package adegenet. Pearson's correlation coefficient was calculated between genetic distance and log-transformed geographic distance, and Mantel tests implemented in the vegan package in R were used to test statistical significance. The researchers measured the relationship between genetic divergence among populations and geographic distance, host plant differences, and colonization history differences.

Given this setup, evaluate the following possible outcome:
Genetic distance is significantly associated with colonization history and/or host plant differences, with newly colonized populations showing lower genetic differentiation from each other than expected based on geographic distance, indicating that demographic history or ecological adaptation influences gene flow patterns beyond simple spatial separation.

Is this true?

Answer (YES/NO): NO